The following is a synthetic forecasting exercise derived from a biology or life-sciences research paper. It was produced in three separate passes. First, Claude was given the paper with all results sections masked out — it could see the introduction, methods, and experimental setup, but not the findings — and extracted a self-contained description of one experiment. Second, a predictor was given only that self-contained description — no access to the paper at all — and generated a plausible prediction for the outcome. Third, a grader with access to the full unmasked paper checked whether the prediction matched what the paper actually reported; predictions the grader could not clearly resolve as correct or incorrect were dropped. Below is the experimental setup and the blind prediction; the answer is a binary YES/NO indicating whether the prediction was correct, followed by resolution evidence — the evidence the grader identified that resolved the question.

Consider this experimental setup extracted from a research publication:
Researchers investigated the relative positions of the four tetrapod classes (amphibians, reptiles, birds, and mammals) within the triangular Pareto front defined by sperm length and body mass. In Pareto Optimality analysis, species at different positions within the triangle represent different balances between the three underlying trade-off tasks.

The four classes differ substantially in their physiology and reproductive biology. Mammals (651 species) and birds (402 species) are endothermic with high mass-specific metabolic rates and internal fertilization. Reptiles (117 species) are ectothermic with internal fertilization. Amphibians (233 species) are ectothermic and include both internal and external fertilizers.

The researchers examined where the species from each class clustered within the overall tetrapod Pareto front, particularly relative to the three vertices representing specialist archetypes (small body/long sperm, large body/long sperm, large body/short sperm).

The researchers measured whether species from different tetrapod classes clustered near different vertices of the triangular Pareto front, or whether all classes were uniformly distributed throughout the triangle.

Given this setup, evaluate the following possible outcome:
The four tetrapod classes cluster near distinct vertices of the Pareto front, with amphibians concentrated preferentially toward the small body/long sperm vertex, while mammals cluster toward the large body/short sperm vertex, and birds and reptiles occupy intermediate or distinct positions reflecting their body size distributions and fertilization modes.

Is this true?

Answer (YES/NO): NO